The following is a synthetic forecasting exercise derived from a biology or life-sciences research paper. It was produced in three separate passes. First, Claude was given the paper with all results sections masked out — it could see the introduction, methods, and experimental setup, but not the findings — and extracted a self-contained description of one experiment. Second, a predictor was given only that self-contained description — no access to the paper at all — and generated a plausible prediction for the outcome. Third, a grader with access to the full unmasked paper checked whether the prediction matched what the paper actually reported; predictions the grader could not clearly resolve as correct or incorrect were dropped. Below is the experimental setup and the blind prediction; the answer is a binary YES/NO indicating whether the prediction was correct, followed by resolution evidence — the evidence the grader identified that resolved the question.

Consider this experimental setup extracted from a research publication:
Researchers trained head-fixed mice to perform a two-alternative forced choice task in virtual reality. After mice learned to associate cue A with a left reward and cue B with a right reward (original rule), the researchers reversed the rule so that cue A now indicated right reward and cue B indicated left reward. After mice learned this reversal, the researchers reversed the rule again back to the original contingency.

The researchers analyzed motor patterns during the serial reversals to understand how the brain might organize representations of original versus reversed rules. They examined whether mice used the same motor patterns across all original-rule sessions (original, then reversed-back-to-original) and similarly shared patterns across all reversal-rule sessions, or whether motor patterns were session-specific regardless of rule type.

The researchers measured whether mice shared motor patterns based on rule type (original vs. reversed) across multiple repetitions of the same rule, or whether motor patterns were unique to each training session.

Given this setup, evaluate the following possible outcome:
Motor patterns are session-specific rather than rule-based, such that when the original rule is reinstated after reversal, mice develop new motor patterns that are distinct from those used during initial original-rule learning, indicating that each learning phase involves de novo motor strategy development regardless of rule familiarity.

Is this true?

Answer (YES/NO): NO